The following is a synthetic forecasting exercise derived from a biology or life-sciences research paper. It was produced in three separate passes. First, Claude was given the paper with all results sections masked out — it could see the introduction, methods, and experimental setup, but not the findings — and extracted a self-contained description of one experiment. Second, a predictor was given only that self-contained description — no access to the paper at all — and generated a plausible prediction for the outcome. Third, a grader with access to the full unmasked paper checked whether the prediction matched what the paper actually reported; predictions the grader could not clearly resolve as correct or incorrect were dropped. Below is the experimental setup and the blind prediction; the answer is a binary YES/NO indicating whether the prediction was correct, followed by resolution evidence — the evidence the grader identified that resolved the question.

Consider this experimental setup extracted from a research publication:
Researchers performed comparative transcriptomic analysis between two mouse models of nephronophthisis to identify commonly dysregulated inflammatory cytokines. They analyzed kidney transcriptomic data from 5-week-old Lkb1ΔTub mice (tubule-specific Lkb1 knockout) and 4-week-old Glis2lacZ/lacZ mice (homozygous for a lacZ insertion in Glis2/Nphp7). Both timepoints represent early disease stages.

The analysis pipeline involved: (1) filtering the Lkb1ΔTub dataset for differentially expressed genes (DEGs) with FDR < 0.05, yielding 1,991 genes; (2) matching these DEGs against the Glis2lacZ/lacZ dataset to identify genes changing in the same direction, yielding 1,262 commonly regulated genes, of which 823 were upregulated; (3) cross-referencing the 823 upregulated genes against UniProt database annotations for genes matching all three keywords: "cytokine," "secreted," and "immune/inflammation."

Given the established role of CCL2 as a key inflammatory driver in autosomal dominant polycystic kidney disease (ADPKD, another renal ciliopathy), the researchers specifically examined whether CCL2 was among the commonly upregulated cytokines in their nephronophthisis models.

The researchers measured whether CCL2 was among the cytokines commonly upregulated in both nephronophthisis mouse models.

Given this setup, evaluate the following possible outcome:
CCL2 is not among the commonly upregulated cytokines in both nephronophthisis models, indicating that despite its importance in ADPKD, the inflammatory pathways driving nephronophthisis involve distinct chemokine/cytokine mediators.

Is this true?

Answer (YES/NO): YES